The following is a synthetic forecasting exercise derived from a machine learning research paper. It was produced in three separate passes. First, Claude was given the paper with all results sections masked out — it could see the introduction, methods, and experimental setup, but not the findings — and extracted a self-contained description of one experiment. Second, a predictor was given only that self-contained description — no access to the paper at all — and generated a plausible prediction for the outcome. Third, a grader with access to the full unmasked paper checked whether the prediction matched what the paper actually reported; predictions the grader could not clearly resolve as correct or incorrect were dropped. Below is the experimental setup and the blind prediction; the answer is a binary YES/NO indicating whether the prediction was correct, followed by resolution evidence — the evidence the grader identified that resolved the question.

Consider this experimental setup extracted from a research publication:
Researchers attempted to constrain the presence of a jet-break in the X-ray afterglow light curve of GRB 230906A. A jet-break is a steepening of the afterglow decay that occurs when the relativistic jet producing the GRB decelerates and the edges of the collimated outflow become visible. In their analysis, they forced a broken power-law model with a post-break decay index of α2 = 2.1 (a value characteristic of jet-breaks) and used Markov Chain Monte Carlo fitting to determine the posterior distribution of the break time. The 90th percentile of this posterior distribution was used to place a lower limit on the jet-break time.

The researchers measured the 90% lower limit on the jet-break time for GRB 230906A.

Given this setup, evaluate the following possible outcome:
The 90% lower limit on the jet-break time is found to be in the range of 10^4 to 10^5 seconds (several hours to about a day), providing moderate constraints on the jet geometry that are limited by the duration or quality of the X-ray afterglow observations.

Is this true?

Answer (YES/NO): NO